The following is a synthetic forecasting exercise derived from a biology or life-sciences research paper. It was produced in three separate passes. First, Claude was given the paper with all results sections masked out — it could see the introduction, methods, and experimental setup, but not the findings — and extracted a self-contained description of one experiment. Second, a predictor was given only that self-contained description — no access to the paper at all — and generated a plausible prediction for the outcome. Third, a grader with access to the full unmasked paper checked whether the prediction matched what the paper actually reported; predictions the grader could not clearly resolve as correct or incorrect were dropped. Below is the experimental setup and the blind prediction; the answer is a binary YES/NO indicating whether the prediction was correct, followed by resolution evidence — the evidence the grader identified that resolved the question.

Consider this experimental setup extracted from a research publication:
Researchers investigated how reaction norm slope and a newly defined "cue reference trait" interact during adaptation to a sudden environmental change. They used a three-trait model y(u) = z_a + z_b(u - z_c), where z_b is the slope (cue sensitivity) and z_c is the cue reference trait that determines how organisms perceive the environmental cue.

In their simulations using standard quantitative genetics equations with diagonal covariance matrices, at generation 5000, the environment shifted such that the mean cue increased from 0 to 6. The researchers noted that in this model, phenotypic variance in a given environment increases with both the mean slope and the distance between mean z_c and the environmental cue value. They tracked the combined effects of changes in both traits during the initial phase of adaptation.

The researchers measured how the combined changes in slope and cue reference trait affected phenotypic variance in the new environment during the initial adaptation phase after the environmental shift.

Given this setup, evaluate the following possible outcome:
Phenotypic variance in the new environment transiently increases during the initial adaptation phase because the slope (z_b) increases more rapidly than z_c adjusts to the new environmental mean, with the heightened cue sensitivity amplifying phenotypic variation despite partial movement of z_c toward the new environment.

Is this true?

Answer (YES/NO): NO